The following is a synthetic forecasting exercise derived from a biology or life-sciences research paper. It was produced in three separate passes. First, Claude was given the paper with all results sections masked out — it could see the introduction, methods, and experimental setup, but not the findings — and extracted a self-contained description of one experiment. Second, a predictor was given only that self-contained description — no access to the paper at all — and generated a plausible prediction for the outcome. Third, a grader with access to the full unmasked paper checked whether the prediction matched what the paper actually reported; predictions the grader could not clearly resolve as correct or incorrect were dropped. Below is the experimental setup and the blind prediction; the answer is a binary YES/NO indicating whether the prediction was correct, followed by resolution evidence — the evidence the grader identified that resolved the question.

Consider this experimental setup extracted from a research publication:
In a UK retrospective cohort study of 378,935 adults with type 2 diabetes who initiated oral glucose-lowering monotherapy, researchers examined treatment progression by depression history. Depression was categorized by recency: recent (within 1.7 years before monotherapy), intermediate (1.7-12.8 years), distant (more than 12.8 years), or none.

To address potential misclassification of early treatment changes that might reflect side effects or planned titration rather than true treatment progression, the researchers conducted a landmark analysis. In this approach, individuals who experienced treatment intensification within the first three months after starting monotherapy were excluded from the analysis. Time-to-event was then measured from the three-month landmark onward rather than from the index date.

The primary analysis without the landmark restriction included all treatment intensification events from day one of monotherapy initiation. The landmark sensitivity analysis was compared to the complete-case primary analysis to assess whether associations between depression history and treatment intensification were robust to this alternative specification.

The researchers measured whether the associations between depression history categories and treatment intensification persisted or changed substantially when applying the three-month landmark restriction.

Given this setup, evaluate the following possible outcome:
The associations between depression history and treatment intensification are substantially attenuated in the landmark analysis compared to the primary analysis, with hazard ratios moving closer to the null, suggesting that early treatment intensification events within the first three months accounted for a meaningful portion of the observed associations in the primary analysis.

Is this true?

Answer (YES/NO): NO